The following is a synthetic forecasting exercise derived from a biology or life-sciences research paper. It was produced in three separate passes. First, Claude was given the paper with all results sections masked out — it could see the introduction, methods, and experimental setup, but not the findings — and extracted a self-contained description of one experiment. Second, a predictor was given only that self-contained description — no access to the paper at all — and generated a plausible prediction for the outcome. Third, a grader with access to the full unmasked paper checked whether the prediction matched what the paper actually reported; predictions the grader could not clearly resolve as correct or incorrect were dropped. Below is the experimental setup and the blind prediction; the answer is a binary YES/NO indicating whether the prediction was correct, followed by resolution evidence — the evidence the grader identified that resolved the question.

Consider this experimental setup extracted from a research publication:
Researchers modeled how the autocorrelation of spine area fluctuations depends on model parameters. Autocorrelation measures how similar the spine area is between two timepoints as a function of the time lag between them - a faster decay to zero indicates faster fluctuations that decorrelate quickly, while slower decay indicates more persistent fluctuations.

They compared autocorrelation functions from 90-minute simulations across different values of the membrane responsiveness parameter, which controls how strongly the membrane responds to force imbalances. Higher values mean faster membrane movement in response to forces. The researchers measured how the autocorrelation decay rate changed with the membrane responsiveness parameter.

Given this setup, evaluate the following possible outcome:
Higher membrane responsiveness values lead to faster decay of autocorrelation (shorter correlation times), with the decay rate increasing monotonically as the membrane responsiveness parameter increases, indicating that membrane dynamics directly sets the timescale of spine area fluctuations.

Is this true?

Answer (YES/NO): NO